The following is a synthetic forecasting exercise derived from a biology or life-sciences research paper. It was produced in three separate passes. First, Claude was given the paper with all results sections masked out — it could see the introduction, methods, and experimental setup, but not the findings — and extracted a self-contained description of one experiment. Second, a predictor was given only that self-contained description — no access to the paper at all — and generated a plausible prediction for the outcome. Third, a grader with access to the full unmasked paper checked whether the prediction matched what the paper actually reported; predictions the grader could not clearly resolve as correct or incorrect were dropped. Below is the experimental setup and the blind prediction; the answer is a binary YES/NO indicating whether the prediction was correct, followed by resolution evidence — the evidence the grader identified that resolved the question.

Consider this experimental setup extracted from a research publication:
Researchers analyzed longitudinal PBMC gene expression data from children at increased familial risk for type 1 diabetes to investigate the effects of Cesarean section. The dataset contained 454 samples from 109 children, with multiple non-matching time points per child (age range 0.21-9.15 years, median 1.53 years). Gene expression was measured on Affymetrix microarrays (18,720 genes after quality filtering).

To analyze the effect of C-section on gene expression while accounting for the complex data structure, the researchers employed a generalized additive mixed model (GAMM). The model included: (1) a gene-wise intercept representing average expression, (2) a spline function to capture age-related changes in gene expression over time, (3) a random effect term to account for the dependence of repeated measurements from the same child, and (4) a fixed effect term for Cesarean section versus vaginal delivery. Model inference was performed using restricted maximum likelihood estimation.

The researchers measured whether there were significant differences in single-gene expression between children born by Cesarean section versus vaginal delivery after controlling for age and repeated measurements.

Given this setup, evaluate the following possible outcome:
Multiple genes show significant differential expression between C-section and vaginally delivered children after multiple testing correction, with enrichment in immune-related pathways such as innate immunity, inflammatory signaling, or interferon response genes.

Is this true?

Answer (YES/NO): NO